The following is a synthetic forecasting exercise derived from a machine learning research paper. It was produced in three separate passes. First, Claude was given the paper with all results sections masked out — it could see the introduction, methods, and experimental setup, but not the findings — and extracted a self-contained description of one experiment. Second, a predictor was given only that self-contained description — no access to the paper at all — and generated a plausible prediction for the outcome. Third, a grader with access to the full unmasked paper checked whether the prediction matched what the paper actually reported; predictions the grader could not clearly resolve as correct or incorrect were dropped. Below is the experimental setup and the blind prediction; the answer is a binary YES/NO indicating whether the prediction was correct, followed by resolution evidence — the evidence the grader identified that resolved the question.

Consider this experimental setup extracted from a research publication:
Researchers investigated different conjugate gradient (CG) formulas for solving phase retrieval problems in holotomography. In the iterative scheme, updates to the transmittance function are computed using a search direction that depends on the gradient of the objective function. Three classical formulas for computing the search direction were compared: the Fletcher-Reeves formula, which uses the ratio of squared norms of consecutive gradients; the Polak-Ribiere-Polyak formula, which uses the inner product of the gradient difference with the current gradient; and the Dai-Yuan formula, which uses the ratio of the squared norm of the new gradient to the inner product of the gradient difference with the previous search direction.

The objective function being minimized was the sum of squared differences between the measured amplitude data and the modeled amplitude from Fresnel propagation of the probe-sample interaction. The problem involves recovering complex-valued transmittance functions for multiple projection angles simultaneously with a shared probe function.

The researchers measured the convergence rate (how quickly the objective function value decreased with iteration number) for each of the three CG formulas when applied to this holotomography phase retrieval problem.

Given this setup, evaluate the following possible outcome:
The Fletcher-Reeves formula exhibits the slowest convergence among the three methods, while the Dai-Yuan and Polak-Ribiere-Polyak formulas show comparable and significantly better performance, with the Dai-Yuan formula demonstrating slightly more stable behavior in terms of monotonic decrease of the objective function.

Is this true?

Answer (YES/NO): NO